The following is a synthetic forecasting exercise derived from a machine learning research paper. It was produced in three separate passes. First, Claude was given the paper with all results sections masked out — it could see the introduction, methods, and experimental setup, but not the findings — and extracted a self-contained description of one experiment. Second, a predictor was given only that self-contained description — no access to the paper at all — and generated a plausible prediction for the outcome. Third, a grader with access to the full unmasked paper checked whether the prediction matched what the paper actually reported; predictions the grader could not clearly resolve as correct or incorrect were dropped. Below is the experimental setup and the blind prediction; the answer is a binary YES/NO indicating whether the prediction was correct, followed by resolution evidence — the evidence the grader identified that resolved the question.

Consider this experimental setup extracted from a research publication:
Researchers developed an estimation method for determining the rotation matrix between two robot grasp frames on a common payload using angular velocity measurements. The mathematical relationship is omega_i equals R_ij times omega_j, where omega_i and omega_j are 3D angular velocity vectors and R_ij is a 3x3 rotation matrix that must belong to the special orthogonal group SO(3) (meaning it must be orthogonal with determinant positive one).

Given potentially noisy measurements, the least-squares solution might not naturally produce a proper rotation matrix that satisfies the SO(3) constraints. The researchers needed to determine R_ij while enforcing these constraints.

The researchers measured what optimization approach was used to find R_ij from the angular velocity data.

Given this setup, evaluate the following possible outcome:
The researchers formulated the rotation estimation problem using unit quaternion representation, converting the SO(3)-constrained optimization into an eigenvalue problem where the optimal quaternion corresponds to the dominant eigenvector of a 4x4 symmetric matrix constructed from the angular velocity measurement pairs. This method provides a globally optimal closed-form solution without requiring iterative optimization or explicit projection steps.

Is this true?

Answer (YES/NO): NO